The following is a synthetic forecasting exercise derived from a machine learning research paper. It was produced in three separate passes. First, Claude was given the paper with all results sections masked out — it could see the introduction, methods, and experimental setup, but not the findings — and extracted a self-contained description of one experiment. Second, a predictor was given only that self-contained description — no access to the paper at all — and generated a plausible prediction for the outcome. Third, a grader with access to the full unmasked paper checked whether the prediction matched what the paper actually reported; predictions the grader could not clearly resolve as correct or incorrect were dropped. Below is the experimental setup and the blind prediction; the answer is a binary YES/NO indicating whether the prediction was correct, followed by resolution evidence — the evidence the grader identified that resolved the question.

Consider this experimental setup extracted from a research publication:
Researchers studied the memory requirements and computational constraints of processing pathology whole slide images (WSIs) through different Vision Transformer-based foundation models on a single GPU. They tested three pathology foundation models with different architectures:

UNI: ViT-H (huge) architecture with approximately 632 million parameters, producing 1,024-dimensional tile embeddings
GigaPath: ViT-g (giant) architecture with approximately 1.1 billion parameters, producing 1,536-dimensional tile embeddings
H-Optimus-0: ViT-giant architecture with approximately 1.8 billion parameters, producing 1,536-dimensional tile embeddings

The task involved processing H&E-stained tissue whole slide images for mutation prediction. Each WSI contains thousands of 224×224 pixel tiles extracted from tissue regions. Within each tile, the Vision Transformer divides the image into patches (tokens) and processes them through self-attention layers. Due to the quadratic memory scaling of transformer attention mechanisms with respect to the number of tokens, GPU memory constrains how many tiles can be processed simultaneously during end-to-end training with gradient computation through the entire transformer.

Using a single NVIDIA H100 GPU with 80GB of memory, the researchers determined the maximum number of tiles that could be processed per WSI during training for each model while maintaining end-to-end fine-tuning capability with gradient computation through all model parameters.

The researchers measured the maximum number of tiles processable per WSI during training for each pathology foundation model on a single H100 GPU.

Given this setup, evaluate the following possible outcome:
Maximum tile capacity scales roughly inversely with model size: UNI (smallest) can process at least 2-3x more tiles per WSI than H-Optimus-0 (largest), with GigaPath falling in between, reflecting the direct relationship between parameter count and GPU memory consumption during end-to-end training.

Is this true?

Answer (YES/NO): YES